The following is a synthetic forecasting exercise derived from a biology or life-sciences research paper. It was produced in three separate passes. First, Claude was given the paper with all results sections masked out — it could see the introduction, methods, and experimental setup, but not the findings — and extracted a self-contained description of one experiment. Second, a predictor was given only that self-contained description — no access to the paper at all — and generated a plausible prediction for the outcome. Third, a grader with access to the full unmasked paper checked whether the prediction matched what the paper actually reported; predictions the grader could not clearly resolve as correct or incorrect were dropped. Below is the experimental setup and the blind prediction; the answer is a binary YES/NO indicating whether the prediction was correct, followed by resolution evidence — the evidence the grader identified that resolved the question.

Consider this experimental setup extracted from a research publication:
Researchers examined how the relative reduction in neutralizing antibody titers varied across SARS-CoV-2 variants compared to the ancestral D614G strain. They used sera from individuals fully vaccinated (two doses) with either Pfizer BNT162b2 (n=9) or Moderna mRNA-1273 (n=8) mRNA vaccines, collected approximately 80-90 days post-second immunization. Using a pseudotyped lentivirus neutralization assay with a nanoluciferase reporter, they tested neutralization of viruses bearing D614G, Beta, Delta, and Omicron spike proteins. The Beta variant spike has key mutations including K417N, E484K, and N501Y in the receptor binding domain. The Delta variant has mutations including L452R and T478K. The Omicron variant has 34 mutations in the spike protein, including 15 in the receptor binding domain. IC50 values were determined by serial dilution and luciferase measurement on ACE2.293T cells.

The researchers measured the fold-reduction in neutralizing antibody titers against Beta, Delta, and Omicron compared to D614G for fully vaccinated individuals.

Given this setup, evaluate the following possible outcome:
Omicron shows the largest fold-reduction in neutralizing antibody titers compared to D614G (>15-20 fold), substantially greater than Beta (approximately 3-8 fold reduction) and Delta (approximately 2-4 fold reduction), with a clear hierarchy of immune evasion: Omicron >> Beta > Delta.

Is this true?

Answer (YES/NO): NO